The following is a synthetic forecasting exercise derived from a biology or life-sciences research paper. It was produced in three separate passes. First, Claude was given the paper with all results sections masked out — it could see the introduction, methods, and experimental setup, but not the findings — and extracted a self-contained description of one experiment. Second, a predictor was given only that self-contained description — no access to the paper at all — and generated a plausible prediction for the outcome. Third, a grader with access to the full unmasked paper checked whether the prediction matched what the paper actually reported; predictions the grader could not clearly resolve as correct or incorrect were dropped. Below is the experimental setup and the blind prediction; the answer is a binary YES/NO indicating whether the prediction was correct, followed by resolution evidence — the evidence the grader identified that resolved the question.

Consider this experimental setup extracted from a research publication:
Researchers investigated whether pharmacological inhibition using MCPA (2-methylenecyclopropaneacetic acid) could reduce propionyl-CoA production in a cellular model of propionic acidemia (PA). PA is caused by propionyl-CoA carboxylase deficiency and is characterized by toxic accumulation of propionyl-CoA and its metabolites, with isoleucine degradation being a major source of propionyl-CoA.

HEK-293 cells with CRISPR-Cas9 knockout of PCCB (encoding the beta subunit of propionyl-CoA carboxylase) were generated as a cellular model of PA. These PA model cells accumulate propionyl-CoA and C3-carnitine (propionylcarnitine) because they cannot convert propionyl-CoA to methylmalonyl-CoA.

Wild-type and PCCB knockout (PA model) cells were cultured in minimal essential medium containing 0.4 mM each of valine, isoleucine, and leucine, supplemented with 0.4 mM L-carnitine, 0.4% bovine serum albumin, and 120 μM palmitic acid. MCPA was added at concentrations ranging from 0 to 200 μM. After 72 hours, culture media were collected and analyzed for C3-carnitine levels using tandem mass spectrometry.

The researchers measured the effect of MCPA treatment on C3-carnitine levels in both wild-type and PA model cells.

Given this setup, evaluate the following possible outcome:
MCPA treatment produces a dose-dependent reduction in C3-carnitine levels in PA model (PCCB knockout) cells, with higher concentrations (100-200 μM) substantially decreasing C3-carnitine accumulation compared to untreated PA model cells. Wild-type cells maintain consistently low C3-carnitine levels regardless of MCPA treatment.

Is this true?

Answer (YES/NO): NO